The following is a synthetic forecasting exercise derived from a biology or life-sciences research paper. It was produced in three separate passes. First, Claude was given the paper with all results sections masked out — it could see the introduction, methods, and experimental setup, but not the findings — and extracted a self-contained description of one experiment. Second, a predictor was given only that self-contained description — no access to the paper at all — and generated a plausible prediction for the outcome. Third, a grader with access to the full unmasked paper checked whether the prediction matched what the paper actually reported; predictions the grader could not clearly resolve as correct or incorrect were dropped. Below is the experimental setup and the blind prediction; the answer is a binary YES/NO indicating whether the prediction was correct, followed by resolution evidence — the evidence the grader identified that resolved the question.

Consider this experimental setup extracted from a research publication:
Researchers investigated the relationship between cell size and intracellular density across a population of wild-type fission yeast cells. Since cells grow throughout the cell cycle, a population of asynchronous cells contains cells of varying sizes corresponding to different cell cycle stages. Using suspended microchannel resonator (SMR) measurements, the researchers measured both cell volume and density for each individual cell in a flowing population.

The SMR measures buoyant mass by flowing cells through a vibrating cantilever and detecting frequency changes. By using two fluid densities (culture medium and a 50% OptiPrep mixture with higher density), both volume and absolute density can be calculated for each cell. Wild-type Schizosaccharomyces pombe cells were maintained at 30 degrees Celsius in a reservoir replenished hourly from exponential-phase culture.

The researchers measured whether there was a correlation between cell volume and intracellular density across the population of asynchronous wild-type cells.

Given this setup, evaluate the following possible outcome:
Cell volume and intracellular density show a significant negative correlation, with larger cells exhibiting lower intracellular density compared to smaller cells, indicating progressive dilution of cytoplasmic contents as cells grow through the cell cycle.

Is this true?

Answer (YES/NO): NO